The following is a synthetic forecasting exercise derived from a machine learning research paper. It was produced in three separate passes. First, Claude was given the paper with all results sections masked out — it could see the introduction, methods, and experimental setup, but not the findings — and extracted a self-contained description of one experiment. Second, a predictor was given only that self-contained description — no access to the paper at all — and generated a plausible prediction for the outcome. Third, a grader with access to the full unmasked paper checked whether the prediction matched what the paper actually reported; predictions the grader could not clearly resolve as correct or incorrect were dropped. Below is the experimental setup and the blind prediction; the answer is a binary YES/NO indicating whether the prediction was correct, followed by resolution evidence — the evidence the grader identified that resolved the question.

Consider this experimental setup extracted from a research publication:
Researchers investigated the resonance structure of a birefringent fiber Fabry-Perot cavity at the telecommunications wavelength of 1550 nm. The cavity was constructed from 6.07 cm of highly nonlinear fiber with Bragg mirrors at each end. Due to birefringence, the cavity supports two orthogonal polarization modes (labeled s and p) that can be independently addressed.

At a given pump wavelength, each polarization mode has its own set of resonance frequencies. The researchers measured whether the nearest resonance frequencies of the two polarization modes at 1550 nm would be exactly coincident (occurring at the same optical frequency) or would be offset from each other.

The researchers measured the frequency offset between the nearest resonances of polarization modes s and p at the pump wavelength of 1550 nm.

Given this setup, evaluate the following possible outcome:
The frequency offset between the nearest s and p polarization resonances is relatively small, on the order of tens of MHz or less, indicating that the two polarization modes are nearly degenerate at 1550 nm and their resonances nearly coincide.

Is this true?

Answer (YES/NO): NO